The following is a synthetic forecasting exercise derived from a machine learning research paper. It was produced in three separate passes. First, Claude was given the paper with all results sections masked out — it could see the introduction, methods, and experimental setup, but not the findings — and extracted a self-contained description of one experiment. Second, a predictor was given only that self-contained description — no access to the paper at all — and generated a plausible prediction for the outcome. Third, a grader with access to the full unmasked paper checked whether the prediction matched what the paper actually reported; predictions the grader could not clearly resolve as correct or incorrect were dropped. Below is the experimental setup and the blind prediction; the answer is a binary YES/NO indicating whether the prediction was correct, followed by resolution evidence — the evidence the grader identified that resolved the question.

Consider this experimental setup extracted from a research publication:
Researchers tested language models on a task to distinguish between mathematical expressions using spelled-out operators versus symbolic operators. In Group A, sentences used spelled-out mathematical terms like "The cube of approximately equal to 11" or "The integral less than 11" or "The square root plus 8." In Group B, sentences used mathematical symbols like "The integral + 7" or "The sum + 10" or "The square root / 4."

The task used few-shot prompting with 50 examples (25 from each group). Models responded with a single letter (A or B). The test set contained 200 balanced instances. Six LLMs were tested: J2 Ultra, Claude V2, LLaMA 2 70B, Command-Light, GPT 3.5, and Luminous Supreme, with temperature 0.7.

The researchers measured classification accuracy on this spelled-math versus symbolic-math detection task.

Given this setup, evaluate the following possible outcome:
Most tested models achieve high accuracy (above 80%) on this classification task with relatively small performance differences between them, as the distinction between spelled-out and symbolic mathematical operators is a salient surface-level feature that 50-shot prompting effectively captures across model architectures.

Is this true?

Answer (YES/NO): NO